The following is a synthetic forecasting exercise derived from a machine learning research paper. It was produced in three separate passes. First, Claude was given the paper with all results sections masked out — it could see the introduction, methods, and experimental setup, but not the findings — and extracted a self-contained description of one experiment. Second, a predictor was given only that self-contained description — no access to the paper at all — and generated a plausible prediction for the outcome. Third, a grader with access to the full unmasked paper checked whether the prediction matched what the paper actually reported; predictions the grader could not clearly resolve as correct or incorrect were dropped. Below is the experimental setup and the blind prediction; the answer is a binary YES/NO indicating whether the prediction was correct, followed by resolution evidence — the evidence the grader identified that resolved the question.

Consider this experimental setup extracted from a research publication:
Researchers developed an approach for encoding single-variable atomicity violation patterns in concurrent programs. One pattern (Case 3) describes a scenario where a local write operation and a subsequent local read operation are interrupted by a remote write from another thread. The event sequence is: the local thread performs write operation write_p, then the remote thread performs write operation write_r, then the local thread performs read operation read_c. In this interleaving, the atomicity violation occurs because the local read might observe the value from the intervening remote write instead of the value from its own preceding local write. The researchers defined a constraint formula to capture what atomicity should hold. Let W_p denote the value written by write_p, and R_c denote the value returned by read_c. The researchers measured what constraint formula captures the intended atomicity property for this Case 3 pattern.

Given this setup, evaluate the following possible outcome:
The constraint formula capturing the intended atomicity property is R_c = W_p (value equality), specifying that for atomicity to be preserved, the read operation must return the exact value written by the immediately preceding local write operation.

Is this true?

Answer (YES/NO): YES